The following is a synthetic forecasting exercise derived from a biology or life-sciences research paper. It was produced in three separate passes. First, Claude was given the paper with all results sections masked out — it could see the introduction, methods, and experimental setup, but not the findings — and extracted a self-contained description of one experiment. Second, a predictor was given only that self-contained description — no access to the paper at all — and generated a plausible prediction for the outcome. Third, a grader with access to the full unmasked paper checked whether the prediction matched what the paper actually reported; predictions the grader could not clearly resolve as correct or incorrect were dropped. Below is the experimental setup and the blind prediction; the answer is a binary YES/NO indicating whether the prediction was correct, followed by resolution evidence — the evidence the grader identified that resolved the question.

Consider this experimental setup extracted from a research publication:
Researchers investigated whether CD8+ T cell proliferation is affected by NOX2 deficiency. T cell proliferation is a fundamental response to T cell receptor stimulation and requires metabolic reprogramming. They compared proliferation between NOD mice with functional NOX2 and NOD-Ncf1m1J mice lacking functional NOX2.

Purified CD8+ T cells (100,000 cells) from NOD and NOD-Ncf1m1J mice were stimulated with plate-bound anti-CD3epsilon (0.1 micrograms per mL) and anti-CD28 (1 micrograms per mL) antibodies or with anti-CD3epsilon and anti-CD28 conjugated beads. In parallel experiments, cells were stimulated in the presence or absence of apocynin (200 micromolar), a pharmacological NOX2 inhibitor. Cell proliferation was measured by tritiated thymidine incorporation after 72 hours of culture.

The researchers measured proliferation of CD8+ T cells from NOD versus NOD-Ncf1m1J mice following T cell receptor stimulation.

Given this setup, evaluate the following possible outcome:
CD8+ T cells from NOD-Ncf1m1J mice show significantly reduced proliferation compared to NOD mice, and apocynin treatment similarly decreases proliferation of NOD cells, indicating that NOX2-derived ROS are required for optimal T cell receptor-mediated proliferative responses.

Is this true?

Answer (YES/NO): NO